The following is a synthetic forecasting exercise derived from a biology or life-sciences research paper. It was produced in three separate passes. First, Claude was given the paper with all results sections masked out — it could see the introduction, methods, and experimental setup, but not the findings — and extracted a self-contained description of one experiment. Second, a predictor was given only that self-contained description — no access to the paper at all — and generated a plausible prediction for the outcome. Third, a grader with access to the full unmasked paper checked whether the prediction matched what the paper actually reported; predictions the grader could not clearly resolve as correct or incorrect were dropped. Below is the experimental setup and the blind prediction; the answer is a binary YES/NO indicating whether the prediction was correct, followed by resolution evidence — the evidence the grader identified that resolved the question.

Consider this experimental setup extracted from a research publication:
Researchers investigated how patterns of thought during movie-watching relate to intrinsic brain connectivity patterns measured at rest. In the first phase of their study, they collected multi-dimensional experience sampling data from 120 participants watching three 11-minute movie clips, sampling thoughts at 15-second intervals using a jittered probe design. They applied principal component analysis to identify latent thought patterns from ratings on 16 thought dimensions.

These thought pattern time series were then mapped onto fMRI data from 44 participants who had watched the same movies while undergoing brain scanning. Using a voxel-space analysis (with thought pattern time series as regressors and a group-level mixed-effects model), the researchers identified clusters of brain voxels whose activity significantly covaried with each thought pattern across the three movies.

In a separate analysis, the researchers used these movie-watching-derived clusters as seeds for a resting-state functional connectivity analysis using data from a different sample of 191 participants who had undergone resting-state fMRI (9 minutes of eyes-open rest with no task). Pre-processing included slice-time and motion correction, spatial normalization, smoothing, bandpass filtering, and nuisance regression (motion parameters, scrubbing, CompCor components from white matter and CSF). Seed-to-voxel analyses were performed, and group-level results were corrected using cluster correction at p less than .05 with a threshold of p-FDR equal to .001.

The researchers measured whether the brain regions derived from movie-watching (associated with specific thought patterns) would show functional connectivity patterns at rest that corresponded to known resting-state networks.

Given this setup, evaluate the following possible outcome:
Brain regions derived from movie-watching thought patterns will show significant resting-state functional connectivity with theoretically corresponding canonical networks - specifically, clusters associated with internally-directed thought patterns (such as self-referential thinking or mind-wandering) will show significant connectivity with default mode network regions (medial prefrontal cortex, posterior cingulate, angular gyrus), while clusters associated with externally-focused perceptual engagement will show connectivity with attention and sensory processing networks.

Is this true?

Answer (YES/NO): NO